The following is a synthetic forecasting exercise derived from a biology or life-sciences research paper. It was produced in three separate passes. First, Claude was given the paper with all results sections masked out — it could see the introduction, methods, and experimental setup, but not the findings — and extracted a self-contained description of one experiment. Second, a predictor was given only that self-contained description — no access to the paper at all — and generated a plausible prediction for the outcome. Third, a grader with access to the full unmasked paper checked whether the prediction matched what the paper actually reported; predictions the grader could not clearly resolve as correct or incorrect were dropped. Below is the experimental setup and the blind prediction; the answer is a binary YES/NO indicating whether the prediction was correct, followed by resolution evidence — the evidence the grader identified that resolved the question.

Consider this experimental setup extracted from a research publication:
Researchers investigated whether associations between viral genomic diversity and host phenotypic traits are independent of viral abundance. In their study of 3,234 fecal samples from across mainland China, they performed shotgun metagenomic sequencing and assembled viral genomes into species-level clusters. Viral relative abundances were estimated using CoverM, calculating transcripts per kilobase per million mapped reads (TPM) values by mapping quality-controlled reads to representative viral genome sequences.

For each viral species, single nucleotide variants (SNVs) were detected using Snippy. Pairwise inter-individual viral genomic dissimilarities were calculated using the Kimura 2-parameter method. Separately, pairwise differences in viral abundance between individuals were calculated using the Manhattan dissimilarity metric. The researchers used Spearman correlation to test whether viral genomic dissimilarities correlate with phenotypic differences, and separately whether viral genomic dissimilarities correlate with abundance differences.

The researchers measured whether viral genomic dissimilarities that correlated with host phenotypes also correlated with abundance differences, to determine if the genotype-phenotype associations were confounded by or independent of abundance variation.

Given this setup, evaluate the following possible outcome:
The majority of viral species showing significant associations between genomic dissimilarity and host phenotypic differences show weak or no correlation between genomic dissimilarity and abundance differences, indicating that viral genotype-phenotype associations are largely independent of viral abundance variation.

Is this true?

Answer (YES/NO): YES